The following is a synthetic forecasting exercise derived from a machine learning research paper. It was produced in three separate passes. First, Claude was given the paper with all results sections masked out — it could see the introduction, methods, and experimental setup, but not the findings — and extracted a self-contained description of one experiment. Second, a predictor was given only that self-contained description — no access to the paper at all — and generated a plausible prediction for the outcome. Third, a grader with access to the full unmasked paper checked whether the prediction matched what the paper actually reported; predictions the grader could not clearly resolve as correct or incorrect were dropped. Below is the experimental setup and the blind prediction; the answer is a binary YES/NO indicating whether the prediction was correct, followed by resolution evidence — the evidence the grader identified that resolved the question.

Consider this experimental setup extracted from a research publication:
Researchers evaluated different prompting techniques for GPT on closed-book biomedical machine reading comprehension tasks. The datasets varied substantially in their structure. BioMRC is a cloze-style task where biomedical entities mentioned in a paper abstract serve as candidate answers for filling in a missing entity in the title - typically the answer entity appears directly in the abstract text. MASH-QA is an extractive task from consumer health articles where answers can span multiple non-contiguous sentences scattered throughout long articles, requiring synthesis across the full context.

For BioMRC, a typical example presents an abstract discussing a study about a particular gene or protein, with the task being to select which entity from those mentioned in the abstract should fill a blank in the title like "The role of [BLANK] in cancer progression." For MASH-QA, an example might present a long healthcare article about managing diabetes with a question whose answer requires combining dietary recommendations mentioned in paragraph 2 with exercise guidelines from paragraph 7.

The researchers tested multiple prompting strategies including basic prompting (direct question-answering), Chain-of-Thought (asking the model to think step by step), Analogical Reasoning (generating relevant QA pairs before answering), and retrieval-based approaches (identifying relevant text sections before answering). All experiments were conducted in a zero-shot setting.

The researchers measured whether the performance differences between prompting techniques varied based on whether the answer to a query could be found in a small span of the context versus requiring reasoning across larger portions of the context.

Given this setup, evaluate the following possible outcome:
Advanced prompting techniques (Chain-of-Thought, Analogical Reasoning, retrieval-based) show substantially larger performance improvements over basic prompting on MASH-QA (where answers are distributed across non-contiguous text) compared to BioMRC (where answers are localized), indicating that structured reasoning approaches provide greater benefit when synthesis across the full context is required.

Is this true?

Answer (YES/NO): NO